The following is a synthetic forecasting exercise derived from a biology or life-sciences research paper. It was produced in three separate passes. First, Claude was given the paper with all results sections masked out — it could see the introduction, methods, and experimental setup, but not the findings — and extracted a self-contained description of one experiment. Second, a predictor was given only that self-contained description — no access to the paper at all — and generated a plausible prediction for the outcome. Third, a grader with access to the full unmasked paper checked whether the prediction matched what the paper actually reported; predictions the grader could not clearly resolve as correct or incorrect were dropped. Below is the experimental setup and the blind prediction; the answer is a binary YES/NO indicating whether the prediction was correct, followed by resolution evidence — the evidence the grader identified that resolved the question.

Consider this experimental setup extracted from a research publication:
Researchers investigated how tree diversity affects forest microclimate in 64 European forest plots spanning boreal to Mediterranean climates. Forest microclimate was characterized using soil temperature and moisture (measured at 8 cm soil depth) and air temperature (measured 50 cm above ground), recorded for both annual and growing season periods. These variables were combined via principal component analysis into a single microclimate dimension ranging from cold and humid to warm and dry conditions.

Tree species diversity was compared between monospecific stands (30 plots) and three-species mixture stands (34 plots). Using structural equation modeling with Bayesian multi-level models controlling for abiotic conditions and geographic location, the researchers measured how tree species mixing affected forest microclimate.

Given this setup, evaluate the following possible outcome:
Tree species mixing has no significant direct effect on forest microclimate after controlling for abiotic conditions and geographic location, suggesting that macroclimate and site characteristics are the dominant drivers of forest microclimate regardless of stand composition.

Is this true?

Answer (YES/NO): NO